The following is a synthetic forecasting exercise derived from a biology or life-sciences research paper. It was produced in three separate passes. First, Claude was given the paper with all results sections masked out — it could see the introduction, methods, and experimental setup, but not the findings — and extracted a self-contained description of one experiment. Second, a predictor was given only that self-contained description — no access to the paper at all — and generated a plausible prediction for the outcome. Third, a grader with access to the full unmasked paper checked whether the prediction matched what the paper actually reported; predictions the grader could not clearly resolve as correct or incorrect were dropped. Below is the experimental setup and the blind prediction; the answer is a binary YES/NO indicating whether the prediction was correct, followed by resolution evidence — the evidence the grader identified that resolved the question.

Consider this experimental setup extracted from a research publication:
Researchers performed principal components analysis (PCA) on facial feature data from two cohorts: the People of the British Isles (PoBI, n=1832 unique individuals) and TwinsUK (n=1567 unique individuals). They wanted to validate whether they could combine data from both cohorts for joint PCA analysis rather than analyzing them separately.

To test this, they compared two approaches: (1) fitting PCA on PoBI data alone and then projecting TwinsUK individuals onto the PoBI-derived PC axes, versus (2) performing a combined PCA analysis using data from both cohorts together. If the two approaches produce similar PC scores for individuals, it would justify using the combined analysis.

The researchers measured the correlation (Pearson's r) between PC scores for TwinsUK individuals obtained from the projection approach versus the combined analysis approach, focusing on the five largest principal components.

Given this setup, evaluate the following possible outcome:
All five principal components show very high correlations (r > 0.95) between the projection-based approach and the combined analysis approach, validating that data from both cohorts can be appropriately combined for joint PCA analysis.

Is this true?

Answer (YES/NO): NO